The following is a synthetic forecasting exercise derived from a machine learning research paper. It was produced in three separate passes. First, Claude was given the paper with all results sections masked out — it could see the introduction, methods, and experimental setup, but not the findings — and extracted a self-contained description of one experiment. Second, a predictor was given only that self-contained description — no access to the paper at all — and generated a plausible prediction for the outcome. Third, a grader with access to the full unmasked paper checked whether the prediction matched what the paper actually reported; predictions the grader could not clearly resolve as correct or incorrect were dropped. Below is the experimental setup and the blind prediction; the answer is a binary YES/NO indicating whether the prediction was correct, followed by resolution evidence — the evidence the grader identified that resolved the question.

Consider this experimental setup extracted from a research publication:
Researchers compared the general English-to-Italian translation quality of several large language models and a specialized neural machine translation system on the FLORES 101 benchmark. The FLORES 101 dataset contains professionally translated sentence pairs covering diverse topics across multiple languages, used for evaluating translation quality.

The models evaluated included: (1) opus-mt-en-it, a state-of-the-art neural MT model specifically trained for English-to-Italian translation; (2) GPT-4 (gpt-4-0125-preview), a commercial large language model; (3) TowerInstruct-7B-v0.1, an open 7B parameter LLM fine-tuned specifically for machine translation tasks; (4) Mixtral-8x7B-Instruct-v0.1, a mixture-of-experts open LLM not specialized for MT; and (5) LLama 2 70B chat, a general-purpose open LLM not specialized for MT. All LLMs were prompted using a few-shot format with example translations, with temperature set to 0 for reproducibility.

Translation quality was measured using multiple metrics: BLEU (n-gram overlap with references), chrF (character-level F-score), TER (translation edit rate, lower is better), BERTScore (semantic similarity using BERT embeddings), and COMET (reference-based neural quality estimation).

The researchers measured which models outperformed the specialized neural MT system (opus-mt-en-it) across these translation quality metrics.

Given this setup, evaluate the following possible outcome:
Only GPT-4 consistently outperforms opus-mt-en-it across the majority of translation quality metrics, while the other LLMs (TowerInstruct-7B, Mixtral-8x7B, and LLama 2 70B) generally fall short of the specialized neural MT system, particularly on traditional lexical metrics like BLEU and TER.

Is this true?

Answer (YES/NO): NO